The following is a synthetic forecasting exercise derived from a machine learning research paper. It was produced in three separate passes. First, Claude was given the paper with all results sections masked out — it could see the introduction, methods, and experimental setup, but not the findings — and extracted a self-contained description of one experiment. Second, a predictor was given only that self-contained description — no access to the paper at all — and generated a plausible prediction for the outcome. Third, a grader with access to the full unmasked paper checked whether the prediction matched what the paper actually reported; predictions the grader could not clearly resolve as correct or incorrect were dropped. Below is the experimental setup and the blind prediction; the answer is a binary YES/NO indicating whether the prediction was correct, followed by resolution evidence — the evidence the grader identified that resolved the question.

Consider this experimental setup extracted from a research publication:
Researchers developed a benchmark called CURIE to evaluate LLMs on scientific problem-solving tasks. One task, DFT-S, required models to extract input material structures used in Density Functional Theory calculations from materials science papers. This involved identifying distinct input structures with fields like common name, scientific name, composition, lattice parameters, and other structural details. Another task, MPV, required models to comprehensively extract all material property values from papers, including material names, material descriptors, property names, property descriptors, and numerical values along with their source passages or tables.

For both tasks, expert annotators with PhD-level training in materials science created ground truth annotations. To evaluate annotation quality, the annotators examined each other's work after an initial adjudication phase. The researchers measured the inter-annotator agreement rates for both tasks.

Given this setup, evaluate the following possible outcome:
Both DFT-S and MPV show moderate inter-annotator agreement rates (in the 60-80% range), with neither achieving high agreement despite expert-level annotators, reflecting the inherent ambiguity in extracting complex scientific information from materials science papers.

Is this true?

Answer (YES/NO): NO